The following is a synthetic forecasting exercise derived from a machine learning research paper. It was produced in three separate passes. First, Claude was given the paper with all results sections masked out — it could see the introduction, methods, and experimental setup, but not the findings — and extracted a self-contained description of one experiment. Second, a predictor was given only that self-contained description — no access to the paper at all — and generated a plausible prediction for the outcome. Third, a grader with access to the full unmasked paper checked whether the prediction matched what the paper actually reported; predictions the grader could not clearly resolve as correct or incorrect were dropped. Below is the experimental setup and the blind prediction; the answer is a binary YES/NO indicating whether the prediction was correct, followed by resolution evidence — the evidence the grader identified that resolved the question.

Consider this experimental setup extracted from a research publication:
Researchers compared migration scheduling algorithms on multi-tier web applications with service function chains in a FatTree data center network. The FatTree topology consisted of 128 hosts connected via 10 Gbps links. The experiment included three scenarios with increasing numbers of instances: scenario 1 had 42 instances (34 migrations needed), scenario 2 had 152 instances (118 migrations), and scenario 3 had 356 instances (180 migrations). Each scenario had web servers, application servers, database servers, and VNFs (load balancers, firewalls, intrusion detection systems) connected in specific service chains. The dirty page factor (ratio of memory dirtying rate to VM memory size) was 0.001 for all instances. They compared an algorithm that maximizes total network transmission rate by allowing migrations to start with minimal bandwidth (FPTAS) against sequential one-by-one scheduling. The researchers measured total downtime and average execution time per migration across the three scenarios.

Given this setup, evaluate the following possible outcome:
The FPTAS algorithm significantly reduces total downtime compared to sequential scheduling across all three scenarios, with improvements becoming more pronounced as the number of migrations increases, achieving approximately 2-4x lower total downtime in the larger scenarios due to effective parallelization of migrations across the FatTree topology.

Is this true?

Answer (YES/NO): NO